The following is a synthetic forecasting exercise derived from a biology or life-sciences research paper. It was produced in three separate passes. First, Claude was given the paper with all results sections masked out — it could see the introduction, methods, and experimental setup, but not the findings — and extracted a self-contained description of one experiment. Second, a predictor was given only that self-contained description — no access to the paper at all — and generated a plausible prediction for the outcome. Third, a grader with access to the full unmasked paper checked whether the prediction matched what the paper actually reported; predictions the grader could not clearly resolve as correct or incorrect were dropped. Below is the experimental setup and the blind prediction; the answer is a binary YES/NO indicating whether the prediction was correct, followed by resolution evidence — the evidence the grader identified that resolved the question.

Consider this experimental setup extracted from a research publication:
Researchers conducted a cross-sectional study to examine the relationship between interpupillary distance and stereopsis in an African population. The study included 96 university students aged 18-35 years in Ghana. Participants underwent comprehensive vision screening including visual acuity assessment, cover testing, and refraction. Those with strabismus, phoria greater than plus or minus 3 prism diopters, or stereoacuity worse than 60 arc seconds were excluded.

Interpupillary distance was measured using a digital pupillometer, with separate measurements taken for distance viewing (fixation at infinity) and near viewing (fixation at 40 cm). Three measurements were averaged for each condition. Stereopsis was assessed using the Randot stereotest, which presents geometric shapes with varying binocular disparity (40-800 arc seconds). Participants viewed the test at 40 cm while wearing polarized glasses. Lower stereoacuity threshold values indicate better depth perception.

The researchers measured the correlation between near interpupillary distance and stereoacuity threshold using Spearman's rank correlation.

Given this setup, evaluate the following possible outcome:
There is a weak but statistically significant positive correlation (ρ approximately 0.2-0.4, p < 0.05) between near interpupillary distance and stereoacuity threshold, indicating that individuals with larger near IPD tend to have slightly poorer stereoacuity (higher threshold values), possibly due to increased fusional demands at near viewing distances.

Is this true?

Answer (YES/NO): YES